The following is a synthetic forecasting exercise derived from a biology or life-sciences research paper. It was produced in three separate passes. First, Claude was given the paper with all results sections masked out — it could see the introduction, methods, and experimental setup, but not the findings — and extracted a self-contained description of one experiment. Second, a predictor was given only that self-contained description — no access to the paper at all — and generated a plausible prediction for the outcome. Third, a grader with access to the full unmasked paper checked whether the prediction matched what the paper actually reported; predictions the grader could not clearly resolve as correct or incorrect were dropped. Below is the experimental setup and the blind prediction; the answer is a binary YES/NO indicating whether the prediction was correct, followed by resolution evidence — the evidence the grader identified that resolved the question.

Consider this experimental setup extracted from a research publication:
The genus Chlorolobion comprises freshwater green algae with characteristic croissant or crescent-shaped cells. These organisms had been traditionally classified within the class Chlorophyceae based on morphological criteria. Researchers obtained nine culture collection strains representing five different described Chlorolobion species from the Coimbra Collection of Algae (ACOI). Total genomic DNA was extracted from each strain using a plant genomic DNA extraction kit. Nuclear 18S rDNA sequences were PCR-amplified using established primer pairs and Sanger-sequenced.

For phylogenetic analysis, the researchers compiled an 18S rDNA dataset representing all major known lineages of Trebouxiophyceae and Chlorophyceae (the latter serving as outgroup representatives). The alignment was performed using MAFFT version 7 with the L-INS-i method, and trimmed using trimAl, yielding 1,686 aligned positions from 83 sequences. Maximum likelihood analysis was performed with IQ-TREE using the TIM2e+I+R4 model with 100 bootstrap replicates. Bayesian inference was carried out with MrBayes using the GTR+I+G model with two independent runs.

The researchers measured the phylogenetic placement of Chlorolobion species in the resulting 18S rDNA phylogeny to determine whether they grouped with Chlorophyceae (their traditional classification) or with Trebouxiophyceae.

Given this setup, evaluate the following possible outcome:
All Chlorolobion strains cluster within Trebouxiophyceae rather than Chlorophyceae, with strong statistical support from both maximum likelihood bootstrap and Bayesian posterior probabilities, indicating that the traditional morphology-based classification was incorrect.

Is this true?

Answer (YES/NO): NO